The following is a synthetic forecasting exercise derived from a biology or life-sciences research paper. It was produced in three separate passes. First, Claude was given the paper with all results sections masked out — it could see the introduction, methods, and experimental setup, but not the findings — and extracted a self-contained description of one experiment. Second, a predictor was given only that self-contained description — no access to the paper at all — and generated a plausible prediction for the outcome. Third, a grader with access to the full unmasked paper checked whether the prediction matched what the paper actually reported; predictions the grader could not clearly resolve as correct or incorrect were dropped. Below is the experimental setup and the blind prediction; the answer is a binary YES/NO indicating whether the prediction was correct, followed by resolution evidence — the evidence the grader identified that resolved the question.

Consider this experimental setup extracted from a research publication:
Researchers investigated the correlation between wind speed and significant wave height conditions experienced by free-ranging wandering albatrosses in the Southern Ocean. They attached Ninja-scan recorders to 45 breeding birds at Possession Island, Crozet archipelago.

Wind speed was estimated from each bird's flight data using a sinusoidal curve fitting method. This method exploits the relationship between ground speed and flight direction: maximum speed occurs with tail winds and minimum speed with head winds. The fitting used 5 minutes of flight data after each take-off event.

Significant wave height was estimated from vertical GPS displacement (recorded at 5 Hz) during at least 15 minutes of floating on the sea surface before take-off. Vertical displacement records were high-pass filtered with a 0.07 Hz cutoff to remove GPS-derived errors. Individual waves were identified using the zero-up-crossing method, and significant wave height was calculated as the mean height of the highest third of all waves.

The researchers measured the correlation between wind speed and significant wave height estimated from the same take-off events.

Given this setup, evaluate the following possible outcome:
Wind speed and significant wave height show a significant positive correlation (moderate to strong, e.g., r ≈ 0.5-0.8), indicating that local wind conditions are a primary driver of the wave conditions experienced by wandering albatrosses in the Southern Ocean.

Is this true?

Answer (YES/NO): NO